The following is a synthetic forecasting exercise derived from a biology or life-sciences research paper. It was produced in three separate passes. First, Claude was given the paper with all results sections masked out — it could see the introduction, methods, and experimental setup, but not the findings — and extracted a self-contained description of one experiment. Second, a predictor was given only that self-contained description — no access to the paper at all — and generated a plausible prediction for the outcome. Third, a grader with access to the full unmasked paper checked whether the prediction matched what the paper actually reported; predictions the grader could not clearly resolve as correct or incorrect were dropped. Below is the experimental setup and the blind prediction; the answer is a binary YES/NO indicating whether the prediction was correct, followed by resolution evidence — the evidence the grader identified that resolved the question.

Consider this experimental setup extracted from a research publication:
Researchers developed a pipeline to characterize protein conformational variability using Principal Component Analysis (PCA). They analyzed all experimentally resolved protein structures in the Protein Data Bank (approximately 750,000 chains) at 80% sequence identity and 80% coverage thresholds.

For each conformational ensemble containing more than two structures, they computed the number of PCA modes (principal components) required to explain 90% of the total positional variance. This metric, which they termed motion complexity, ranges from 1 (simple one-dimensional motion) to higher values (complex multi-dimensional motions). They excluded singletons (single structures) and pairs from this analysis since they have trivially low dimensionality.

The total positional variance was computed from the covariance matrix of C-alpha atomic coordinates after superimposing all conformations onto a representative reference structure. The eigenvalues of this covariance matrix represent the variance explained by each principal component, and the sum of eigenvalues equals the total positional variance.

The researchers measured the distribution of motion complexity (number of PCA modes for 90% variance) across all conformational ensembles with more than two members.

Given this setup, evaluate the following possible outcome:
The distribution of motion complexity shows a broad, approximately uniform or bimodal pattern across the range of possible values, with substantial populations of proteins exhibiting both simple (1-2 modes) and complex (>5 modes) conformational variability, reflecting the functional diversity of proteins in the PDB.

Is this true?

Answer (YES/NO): NO